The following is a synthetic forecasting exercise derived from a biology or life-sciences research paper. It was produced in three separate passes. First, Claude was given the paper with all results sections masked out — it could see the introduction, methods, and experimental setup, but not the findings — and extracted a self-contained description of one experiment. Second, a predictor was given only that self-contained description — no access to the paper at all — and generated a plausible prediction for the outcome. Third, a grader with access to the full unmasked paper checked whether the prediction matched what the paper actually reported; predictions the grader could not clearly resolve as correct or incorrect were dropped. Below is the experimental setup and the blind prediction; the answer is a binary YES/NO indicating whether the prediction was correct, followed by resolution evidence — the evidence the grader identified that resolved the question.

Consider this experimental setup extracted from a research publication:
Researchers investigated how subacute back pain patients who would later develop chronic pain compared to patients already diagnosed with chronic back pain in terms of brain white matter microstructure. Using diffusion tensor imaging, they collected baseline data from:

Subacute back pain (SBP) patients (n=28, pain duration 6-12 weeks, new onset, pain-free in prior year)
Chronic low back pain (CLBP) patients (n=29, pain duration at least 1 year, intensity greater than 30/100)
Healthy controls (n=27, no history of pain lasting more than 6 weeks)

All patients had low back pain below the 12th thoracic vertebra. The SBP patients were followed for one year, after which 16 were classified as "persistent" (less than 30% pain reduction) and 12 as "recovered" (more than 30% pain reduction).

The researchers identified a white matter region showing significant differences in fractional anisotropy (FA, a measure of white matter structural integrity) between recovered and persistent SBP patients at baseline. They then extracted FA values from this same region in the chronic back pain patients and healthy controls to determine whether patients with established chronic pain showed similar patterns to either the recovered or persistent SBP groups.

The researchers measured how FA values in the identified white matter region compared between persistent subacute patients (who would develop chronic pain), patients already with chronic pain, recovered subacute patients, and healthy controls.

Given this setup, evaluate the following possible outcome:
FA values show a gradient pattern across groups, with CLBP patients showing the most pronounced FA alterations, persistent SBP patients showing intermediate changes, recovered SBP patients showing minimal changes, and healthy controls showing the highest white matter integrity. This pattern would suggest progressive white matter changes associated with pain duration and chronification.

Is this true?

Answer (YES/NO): NO